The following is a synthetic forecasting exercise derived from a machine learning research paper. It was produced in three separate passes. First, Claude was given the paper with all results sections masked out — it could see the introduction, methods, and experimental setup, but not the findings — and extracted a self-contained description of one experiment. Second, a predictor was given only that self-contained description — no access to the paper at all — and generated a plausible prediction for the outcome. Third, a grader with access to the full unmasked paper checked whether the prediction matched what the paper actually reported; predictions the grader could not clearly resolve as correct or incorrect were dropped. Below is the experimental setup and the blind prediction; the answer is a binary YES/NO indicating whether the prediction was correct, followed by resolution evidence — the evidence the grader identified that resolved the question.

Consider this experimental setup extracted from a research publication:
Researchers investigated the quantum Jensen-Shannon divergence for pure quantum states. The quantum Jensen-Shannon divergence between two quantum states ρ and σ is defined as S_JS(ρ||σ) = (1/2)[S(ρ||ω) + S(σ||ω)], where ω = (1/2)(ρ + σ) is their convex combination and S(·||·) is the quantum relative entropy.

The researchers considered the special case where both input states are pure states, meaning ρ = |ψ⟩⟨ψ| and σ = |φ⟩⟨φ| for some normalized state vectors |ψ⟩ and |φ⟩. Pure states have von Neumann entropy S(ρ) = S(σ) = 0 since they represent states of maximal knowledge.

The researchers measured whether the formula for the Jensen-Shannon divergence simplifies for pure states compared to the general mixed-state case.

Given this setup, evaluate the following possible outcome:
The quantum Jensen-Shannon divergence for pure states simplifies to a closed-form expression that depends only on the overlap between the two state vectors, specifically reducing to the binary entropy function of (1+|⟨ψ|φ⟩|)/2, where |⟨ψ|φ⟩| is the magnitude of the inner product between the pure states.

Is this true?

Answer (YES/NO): NO